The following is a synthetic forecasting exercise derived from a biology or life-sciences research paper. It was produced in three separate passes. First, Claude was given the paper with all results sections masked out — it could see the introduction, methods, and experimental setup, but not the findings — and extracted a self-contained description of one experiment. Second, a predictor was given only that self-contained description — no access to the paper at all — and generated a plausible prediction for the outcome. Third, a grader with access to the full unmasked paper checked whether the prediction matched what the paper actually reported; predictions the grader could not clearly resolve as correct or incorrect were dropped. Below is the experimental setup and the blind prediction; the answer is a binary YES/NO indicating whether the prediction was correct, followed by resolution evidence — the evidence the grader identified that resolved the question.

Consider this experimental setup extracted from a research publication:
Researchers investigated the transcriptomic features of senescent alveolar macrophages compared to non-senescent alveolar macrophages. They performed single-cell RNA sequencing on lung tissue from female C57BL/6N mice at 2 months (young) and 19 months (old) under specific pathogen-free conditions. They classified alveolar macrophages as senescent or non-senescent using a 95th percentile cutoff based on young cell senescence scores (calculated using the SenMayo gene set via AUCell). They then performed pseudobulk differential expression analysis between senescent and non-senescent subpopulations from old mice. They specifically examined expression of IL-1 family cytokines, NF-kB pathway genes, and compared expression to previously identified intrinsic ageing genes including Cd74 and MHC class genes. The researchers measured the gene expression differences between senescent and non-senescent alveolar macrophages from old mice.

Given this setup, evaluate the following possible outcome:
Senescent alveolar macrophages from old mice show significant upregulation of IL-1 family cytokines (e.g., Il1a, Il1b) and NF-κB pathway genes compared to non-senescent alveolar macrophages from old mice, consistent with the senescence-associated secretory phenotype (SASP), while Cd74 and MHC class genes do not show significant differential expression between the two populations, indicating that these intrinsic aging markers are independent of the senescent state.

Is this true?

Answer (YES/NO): YES